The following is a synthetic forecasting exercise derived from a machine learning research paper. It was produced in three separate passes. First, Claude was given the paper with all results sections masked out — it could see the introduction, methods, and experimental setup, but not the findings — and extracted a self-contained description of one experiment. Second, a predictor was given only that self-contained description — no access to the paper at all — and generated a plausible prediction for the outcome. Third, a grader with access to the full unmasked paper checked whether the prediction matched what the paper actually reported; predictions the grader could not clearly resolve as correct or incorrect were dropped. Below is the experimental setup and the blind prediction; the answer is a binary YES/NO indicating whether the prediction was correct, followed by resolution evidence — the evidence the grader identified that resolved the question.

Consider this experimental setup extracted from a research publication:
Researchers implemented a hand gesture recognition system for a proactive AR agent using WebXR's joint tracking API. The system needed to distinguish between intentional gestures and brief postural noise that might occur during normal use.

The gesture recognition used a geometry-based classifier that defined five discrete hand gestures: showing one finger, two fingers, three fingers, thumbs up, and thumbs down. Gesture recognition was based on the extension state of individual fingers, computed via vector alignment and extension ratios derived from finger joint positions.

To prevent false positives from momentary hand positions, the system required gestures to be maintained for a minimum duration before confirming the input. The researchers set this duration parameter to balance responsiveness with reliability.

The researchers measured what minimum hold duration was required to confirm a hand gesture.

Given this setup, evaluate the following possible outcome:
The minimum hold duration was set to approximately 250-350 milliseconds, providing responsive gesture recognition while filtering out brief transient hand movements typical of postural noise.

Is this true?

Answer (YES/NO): NO